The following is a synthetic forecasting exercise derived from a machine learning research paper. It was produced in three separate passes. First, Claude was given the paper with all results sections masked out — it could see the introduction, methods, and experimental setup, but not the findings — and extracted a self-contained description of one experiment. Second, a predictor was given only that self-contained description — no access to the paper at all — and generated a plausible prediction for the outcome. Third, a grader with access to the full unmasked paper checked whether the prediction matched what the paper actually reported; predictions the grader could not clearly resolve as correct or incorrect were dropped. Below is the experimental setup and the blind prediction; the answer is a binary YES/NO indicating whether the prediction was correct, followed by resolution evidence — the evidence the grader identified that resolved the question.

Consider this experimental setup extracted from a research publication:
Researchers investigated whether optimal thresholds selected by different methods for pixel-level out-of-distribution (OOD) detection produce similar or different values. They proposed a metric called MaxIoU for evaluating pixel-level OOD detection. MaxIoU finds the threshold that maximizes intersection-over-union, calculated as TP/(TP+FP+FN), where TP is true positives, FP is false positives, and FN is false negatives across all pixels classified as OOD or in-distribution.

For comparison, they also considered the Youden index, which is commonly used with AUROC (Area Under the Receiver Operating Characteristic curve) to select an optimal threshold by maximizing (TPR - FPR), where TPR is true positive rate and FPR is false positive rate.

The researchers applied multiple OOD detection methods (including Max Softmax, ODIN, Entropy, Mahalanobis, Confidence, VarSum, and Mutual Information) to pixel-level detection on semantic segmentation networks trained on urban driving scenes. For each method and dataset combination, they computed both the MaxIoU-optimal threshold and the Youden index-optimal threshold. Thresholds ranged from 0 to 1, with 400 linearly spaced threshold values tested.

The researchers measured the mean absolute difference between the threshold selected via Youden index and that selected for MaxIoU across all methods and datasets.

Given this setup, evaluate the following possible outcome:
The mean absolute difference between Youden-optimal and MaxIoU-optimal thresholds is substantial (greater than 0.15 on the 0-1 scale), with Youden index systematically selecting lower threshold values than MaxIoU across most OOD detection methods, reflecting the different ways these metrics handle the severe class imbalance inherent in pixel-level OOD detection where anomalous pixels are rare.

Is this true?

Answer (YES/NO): NO